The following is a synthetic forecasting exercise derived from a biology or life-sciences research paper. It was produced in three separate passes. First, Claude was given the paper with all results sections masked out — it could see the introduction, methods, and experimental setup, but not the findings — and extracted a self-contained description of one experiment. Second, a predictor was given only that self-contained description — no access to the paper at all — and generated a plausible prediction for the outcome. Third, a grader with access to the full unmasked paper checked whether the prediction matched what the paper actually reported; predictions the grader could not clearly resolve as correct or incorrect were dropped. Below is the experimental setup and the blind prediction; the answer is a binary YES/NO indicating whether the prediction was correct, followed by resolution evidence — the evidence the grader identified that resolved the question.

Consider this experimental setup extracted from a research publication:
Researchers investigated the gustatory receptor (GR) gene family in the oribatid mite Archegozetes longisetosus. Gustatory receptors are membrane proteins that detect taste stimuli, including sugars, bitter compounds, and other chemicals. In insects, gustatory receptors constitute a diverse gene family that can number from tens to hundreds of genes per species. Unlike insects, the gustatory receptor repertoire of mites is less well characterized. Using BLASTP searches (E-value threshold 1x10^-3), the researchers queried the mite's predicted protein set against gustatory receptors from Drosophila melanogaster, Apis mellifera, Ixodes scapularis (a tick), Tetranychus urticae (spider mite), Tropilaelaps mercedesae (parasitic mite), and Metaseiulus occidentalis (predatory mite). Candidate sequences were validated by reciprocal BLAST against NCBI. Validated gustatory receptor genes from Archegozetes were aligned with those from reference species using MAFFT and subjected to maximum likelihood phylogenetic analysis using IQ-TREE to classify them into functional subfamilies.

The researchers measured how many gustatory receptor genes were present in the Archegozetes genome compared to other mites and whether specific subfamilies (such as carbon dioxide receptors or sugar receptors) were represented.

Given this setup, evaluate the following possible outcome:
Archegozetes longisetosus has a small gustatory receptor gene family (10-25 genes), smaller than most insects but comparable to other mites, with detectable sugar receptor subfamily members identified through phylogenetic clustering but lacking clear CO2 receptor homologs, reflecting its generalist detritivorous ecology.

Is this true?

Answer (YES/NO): NO